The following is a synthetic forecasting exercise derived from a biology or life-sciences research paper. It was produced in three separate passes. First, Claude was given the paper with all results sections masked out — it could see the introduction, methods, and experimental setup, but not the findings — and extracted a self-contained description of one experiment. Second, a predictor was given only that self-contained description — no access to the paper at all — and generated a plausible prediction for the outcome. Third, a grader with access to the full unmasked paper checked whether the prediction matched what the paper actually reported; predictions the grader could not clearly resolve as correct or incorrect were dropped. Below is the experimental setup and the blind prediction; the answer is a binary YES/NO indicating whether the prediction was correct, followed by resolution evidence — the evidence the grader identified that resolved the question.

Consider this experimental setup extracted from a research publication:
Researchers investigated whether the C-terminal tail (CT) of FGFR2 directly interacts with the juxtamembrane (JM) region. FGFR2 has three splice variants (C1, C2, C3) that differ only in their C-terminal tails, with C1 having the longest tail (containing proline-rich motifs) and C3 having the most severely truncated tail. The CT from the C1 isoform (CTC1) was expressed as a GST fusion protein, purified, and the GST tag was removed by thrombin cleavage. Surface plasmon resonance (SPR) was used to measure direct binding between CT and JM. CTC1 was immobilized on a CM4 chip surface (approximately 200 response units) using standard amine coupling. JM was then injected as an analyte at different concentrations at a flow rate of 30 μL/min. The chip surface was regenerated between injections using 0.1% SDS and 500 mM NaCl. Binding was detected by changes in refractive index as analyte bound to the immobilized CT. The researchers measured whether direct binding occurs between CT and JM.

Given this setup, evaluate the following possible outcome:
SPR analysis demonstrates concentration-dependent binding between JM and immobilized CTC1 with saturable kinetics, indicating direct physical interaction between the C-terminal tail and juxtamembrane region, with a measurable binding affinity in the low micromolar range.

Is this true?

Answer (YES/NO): NO